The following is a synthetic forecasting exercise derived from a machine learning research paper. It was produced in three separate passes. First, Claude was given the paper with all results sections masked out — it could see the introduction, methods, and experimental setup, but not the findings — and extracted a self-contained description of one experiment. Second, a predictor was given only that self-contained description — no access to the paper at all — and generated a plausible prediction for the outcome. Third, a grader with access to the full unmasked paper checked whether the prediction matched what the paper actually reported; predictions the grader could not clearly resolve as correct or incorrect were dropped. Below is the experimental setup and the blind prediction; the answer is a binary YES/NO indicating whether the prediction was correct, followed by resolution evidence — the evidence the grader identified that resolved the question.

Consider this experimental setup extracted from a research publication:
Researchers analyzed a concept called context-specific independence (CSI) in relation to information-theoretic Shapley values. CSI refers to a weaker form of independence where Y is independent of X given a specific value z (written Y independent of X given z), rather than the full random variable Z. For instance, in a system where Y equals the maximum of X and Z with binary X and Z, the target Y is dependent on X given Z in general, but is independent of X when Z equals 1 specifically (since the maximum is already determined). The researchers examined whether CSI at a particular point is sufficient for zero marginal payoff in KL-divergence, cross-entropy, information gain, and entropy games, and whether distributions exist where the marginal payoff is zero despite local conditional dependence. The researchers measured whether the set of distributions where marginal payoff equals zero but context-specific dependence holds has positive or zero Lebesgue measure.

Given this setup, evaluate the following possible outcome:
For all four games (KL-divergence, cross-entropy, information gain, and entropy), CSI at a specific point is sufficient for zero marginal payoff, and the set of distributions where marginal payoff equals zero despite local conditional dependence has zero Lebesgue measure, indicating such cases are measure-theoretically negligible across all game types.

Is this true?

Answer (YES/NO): YES